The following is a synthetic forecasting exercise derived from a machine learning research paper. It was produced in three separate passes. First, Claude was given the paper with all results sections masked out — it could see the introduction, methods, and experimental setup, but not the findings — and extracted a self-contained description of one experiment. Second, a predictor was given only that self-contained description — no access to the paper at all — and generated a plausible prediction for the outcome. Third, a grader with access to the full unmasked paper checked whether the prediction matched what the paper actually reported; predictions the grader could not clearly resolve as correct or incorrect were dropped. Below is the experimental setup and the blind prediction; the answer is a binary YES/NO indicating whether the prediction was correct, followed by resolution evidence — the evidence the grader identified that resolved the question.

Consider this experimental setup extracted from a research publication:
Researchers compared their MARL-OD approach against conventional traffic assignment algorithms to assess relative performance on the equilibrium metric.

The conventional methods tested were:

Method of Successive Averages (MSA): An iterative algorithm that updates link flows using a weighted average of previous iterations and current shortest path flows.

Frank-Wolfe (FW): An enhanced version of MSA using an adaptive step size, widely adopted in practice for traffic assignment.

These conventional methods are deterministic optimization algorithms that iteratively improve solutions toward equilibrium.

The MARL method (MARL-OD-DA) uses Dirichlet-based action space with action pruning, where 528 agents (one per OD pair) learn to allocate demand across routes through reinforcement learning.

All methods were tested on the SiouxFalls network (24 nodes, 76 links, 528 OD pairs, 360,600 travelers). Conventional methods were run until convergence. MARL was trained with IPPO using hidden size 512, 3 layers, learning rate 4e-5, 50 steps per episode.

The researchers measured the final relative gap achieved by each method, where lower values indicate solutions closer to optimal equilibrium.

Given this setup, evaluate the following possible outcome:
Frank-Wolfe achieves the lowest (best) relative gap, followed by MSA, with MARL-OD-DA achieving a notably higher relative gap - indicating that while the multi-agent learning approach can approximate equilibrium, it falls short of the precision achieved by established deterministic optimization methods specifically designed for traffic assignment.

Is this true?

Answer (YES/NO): NO